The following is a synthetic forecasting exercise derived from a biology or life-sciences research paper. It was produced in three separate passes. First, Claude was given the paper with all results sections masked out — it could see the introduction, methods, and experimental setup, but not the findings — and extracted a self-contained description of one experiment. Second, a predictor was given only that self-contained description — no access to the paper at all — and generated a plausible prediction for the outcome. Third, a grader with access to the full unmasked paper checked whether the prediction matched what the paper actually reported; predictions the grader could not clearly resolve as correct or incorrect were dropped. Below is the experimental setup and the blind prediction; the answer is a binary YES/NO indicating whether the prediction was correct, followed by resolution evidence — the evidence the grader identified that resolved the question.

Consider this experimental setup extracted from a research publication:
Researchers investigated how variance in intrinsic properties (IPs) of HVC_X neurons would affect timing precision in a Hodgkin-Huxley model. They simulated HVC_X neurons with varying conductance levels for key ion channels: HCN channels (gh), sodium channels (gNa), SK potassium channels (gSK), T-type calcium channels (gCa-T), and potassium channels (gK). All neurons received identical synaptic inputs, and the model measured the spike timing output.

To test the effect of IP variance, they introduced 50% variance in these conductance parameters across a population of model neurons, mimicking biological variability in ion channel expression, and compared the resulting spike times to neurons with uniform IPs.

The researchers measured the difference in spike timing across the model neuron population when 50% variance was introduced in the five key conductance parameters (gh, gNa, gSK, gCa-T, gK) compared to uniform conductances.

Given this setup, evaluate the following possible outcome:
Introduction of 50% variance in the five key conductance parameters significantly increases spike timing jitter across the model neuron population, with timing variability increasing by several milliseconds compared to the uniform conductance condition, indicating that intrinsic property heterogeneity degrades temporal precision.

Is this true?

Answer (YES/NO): NO